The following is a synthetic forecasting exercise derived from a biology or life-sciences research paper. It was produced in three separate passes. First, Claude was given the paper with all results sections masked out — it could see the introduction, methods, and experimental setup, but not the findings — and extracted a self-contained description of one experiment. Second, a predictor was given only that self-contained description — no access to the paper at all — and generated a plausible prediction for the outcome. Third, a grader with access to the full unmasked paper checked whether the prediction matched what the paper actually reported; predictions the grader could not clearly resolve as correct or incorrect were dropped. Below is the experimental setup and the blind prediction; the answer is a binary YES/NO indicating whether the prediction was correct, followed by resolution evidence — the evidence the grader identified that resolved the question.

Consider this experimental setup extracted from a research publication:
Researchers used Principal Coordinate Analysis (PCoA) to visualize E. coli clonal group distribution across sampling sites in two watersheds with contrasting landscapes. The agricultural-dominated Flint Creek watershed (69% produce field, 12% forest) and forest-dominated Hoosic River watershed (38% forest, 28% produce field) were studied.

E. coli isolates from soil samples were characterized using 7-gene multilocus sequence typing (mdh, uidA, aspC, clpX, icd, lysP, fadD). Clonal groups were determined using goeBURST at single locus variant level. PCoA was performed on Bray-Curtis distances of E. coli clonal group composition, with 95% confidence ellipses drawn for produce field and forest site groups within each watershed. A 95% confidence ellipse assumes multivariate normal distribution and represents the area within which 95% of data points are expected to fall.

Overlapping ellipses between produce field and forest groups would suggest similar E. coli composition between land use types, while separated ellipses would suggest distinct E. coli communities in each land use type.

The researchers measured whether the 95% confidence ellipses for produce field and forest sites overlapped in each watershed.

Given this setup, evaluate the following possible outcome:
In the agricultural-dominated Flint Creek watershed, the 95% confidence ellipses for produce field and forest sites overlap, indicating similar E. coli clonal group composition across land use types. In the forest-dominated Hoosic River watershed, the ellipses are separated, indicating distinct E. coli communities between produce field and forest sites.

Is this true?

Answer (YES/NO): NO